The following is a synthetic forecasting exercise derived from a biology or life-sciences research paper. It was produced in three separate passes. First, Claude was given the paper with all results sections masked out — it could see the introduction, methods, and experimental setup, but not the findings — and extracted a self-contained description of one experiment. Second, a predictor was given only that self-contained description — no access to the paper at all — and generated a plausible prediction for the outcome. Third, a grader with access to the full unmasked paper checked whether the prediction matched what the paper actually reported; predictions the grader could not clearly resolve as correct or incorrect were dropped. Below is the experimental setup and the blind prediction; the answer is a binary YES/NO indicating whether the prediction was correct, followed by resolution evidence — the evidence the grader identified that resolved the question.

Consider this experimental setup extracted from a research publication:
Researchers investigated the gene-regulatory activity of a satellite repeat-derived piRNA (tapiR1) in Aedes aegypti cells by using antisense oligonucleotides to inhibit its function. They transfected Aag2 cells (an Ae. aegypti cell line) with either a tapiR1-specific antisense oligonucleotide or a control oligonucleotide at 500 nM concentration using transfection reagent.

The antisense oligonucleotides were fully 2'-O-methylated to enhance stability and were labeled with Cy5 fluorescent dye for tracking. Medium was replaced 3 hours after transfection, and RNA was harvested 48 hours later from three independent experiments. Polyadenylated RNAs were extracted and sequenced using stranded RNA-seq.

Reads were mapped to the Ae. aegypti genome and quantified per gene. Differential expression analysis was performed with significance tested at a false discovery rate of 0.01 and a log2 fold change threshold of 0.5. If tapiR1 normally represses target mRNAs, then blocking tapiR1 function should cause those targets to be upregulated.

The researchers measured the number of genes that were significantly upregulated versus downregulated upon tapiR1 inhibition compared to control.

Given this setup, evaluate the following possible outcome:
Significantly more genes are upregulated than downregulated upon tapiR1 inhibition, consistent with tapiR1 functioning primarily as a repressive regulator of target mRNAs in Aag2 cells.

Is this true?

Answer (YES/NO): YES